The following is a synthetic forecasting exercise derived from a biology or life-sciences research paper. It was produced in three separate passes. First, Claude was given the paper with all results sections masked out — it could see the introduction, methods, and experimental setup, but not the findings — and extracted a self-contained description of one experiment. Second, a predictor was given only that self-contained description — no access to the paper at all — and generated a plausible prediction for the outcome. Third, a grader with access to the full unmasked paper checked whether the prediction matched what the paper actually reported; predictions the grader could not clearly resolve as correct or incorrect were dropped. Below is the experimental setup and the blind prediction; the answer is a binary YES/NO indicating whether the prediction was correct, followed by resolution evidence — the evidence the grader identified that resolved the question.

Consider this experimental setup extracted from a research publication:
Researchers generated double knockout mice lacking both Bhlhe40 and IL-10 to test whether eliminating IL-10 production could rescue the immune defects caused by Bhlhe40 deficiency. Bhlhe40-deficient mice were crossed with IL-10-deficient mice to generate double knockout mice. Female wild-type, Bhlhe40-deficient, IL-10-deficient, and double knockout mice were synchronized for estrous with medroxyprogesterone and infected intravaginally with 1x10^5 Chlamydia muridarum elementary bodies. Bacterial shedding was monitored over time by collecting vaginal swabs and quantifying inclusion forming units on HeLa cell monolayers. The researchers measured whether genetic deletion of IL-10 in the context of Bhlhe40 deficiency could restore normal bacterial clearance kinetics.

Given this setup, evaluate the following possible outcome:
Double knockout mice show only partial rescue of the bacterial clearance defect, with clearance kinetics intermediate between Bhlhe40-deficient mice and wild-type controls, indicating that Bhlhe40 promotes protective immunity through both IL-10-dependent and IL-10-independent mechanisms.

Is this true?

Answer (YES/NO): NO